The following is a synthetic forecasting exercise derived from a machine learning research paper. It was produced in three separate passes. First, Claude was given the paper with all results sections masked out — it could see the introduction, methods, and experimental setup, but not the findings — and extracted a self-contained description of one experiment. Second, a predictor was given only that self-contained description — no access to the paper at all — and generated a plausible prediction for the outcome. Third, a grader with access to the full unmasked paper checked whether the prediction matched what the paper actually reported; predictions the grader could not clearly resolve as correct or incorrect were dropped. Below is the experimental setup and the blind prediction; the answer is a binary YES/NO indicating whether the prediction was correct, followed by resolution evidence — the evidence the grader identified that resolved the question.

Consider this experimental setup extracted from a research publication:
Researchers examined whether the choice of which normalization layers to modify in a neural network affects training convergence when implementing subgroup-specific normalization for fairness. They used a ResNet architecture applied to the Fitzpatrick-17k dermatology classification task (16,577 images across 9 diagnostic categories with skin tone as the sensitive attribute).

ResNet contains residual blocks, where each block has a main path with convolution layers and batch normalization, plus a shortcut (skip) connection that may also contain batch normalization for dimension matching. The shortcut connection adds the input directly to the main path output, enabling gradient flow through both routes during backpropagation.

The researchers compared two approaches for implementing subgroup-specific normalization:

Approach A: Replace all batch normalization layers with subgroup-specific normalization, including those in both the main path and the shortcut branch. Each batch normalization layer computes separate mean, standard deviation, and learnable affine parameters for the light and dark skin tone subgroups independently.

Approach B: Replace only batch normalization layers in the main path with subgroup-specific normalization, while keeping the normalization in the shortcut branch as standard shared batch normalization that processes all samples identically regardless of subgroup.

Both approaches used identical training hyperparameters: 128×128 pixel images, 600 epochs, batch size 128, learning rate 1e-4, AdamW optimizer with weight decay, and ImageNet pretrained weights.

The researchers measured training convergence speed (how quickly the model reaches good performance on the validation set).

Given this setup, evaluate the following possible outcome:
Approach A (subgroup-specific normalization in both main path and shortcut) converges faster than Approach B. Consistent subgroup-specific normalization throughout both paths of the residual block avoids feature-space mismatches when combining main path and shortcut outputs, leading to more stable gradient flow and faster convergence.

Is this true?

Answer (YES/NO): NO